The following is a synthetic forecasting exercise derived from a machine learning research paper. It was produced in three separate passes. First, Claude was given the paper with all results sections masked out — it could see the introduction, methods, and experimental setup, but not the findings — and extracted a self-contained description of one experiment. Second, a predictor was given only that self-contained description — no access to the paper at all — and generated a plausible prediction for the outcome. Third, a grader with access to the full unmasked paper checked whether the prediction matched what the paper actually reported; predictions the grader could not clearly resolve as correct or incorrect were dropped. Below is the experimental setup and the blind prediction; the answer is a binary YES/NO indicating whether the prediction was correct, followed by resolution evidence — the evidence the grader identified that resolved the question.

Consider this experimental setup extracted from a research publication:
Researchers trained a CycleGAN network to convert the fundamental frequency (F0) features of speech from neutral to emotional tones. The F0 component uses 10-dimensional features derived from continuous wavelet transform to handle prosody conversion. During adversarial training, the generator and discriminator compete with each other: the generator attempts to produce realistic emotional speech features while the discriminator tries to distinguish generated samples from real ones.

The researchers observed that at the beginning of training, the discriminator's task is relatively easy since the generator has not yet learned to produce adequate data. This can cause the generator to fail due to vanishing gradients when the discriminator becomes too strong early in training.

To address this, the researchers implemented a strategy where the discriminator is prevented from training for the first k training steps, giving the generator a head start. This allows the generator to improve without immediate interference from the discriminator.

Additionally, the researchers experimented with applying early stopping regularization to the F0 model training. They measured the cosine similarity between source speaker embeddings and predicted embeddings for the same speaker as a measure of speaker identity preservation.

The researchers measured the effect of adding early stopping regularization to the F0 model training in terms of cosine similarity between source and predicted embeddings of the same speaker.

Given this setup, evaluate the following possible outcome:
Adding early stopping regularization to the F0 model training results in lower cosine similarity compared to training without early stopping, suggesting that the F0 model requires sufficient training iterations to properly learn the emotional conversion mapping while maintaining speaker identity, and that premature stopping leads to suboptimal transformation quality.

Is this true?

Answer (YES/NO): NO